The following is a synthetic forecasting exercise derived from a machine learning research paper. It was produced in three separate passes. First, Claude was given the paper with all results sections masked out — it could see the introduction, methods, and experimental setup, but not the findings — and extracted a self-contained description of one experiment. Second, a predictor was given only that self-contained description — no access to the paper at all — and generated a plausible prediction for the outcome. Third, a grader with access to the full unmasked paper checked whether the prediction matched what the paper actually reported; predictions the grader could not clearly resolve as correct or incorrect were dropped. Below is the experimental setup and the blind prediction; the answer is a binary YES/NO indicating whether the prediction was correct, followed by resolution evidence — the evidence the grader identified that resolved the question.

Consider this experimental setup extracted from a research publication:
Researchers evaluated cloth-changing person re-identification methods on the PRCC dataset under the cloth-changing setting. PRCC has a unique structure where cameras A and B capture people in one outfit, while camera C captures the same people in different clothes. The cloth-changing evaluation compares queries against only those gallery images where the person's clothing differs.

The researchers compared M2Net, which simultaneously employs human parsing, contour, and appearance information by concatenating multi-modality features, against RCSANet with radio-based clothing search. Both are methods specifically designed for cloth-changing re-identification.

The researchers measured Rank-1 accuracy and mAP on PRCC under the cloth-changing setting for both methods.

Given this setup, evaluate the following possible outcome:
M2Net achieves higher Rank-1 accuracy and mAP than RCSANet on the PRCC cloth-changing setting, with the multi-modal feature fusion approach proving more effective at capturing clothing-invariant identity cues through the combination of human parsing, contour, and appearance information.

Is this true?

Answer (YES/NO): YES